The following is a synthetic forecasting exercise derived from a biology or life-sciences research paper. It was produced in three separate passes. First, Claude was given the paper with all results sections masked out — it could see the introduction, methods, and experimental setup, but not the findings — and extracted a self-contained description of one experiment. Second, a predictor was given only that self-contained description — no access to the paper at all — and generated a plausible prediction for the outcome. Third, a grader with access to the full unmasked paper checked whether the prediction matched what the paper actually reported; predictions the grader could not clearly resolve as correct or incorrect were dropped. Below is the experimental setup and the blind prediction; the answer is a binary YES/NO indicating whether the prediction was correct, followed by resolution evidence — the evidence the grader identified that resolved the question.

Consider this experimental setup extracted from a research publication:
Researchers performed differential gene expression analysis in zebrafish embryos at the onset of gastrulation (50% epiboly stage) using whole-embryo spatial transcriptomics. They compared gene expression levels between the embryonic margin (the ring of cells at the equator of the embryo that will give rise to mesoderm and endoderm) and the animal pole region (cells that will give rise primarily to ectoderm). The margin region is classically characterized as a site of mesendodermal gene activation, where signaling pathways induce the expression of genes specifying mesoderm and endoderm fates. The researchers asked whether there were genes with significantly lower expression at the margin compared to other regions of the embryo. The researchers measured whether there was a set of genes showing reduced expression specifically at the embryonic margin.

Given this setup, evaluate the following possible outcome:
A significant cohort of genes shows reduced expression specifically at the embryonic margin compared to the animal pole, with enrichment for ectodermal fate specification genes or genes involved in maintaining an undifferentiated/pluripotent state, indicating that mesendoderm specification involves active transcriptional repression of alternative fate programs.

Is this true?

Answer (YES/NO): NO